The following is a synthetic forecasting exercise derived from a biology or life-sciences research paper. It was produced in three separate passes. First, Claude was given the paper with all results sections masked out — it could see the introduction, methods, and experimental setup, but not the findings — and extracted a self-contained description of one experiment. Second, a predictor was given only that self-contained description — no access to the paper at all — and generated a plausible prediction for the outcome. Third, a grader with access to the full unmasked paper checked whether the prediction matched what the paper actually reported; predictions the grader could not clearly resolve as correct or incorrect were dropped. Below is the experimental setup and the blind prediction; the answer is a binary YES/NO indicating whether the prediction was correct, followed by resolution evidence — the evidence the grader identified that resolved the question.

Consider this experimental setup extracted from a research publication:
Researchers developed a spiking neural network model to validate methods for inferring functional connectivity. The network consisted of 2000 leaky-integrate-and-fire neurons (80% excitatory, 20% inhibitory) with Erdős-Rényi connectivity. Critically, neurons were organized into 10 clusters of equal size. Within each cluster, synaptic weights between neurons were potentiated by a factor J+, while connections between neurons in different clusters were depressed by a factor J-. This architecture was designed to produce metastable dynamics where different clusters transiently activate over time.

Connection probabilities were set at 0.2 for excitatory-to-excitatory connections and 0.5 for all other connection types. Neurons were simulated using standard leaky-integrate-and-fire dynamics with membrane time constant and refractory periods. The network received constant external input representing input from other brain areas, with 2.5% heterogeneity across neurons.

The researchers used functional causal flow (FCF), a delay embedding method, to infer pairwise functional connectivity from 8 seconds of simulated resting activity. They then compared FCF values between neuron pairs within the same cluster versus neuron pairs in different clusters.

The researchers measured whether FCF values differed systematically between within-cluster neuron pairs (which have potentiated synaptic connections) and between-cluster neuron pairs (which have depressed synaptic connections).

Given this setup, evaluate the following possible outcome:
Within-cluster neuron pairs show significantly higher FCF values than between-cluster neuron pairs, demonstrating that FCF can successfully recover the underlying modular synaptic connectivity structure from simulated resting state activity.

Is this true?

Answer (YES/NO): YES